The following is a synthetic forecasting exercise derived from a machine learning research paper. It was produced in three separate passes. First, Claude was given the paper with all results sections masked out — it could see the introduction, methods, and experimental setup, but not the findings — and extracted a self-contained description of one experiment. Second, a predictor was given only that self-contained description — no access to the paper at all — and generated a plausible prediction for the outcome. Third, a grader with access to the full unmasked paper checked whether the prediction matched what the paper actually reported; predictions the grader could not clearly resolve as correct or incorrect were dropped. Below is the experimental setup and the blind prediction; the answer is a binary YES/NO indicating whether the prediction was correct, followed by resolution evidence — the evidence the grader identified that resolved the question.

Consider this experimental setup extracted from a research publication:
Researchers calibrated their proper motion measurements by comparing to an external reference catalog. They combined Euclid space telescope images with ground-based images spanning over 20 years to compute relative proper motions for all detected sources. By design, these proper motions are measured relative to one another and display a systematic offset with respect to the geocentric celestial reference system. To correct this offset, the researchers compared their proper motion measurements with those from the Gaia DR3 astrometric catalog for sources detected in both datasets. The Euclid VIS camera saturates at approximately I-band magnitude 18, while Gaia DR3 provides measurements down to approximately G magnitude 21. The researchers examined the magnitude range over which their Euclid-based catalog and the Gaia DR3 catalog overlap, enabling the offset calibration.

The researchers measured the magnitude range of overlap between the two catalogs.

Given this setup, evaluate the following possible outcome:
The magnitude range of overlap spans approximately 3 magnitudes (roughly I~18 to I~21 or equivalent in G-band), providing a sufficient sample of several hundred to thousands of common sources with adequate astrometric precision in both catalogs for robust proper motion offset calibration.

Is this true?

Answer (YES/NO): YES